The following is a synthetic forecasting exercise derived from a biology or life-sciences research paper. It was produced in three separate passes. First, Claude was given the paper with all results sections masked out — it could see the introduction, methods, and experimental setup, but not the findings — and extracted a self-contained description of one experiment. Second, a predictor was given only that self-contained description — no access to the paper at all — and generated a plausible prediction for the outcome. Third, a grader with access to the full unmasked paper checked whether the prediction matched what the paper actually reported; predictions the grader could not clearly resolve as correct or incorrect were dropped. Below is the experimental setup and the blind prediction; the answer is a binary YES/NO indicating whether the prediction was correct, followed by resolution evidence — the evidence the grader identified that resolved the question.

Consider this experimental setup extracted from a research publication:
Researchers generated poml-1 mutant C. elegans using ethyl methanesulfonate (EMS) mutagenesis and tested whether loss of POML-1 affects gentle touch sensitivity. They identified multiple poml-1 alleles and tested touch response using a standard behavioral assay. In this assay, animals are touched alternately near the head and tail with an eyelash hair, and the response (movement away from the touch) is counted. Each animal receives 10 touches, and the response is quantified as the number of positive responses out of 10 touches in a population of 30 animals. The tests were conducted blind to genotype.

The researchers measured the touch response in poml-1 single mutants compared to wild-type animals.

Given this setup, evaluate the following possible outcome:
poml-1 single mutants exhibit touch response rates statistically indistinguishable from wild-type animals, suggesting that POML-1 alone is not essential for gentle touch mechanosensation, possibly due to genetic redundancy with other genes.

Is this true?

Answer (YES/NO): YES